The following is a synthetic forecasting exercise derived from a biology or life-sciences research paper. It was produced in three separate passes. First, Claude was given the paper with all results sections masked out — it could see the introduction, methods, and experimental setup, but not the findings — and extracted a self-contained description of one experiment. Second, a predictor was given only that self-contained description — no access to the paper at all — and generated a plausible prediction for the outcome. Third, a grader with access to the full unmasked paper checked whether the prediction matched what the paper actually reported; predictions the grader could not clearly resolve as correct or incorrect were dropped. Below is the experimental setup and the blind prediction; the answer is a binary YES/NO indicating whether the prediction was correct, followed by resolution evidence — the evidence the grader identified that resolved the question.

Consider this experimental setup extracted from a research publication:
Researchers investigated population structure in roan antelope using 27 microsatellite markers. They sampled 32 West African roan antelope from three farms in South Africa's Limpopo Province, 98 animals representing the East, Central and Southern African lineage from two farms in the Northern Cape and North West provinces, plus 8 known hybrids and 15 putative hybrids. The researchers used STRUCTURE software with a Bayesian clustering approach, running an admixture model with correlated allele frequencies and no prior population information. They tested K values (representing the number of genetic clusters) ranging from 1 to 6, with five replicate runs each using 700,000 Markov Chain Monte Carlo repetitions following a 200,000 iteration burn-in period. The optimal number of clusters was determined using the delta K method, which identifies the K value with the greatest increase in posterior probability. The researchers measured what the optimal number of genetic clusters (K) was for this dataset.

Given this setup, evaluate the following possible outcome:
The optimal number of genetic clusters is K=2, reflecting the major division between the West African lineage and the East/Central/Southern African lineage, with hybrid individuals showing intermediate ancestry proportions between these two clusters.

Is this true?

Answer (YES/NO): YES